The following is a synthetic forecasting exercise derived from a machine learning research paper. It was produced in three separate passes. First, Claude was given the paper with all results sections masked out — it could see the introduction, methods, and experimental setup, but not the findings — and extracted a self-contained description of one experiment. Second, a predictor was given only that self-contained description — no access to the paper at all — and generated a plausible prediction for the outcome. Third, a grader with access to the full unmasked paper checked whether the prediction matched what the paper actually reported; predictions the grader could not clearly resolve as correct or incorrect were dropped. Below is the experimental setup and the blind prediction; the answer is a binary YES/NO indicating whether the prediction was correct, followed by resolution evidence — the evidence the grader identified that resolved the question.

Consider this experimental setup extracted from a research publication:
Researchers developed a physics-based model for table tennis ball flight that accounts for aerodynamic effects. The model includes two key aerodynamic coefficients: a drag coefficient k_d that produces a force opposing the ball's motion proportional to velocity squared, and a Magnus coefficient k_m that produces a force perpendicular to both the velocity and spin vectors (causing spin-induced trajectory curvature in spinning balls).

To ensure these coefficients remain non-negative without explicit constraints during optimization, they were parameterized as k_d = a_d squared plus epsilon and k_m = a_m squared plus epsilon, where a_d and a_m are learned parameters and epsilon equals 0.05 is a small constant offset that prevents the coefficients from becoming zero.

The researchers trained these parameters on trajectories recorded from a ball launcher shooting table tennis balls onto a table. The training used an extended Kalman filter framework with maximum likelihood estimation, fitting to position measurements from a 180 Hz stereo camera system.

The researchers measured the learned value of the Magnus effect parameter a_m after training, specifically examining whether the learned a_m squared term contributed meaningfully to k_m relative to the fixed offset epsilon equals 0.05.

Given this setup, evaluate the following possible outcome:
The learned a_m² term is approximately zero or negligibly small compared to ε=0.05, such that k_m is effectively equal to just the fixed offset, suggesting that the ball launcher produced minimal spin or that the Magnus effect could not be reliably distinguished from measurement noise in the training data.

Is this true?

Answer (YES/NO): NO